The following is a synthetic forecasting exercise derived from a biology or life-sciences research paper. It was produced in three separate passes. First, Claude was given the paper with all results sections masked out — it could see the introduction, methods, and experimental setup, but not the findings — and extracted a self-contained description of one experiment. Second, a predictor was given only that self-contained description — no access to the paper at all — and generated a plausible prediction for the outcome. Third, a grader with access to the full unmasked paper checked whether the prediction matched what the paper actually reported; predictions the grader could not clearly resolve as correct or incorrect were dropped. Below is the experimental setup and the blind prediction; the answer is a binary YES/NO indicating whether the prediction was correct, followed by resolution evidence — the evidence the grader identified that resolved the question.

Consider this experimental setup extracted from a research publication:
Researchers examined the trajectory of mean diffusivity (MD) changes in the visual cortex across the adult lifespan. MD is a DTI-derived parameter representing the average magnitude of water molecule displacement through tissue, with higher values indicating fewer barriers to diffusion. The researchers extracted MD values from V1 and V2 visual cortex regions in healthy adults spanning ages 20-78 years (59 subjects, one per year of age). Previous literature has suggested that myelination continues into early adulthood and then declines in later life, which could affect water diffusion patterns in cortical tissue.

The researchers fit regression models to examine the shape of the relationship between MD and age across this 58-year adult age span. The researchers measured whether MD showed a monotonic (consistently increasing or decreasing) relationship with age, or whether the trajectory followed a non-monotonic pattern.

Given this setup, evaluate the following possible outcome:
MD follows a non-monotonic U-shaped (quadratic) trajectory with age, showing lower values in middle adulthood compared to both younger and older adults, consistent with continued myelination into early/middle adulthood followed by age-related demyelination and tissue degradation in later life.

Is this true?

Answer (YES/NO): YES